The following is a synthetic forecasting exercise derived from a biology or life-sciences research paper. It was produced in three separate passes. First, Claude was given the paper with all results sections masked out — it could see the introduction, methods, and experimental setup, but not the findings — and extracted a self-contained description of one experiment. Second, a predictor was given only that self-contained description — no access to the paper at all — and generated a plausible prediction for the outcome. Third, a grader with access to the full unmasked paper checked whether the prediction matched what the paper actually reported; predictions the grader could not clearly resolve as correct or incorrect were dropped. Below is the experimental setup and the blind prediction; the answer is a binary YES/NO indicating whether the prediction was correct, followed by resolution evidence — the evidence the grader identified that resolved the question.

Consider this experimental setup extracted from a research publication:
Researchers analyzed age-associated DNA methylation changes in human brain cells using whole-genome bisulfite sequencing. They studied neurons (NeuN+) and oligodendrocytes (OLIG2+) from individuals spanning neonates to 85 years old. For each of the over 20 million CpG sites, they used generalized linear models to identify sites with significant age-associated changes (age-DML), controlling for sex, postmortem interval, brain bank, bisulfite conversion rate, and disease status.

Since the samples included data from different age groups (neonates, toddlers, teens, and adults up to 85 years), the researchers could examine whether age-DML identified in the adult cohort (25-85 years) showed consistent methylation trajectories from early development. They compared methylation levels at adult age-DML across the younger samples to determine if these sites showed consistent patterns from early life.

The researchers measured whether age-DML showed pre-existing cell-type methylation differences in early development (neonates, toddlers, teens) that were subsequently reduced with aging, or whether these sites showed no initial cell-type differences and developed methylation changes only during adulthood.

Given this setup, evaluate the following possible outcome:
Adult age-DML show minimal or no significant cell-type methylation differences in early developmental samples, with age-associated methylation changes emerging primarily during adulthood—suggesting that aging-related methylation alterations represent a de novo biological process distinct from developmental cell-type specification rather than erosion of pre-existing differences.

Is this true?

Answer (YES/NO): NO